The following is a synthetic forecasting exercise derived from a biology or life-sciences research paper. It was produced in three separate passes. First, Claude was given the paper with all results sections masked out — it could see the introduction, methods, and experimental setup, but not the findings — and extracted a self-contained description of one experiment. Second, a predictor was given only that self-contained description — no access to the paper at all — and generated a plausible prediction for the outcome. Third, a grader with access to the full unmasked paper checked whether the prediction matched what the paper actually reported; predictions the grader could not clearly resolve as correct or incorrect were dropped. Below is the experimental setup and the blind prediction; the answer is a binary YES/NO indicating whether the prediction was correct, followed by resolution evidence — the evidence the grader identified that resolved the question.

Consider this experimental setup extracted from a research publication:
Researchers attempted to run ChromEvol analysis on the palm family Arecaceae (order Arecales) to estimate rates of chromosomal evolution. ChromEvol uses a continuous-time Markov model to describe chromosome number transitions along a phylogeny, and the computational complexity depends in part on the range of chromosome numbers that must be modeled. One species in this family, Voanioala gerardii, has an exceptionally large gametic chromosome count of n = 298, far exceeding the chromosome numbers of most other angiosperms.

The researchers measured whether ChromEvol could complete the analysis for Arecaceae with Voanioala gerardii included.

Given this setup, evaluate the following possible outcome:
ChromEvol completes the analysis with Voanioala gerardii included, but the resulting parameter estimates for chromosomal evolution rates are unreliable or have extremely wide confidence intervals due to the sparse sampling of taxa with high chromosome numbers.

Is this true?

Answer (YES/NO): NO